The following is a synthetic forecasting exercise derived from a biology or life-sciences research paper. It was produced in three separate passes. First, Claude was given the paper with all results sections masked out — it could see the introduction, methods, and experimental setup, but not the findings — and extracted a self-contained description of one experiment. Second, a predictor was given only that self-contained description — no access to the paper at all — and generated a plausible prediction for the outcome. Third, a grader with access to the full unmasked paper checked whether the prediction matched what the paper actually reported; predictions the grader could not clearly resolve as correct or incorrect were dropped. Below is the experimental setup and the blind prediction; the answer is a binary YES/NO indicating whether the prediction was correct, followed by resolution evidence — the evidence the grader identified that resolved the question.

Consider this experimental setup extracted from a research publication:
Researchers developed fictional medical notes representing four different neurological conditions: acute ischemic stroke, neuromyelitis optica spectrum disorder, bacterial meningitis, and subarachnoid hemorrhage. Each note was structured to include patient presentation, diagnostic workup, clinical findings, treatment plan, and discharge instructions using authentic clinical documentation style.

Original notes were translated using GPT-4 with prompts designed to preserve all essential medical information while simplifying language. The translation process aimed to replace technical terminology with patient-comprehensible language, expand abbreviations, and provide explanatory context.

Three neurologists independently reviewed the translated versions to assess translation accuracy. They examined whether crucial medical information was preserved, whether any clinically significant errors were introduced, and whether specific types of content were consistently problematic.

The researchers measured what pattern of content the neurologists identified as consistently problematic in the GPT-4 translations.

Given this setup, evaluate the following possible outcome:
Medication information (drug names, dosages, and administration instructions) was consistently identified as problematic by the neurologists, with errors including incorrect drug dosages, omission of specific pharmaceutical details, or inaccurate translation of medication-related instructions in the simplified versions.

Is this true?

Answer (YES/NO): NO